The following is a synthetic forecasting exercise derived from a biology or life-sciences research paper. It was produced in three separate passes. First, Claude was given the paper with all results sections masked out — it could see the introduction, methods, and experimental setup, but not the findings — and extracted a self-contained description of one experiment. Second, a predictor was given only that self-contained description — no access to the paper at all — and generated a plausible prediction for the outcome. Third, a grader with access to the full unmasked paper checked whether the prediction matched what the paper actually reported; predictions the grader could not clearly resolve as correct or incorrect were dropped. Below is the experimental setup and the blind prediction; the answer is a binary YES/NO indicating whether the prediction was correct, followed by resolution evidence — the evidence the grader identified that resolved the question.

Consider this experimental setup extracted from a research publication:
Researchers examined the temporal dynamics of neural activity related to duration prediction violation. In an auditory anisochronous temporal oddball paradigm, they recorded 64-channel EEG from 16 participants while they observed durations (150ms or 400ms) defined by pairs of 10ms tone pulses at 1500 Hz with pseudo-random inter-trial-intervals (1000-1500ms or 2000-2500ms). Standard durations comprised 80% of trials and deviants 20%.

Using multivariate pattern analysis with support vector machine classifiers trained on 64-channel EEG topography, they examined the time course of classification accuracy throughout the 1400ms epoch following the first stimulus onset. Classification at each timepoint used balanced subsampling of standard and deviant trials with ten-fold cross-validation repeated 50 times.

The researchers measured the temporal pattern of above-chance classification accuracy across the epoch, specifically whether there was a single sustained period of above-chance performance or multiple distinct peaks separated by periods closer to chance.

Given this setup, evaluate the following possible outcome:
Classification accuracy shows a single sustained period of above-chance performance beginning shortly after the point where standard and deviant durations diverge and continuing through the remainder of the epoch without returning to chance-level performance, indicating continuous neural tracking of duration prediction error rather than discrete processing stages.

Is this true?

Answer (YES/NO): NO